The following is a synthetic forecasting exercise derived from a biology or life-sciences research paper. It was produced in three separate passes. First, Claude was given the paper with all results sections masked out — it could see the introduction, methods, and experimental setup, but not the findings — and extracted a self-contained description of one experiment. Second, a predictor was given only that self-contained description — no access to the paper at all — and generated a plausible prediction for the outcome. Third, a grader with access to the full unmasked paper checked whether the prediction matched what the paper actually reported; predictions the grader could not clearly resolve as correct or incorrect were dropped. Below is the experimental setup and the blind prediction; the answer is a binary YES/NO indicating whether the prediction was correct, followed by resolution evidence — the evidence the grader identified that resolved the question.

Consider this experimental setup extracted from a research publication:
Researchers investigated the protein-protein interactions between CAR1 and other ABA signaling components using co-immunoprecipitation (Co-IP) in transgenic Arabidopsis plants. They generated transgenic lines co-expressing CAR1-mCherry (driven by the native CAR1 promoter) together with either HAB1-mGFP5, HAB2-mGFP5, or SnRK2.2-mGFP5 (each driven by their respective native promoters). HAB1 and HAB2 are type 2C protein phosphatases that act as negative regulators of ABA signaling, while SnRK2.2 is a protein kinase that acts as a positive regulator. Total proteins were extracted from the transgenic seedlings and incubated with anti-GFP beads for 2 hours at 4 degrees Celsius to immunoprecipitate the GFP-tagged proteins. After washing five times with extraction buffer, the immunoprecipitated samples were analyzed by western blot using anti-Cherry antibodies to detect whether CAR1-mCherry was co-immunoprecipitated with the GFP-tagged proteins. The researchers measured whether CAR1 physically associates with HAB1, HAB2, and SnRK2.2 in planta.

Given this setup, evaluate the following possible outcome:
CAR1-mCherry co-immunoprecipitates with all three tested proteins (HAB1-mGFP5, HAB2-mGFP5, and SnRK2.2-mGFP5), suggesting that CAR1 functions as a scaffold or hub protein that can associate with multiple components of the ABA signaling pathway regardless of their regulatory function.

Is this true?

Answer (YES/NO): YES